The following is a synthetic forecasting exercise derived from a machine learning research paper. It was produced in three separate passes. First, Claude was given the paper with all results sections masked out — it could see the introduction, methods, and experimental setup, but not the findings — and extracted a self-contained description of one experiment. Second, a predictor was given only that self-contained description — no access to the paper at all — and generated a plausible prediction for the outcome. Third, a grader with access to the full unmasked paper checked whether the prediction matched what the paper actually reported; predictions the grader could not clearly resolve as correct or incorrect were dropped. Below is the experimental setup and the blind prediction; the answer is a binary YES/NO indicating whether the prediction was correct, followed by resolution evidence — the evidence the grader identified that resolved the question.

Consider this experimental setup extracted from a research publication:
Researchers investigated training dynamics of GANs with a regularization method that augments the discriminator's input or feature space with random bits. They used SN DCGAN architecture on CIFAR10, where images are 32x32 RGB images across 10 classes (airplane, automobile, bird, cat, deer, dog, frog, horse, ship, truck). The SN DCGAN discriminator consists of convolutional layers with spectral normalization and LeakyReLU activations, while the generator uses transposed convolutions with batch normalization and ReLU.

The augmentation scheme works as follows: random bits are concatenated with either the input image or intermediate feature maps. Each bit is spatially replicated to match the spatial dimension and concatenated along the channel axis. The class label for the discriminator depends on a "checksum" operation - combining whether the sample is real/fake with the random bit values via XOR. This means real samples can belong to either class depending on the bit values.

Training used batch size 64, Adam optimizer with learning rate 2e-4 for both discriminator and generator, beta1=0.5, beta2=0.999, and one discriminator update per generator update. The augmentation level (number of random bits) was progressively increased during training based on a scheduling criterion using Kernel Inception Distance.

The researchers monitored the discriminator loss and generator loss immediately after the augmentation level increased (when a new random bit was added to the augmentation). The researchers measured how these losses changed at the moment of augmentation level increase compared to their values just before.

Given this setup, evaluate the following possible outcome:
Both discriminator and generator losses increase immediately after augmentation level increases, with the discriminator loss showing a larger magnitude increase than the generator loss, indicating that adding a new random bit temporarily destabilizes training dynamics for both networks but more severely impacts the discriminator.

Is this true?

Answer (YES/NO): NO